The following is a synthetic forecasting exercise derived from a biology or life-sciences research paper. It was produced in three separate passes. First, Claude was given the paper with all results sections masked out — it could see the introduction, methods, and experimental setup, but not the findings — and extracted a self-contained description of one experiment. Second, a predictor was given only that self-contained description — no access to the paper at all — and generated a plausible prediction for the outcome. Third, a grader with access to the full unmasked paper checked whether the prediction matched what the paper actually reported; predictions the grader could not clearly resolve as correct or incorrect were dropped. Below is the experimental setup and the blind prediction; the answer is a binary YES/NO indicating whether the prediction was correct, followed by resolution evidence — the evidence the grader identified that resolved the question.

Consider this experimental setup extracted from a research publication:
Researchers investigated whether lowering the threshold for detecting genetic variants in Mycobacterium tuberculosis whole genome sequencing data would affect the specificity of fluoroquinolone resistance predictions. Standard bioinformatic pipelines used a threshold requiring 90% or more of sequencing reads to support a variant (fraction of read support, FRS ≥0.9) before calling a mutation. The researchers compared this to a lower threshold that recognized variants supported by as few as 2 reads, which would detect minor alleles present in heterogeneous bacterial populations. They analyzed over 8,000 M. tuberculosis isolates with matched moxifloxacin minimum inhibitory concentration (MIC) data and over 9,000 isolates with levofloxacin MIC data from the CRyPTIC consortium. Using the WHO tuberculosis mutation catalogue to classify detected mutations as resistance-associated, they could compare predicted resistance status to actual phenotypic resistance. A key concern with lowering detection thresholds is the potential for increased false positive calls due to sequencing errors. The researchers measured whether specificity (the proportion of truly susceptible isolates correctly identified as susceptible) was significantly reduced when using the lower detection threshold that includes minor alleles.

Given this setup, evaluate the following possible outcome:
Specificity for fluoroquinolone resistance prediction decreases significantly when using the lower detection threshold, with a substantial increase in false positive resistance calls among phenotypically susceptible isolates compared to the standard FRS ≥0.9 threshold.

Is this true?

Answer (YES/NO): NO